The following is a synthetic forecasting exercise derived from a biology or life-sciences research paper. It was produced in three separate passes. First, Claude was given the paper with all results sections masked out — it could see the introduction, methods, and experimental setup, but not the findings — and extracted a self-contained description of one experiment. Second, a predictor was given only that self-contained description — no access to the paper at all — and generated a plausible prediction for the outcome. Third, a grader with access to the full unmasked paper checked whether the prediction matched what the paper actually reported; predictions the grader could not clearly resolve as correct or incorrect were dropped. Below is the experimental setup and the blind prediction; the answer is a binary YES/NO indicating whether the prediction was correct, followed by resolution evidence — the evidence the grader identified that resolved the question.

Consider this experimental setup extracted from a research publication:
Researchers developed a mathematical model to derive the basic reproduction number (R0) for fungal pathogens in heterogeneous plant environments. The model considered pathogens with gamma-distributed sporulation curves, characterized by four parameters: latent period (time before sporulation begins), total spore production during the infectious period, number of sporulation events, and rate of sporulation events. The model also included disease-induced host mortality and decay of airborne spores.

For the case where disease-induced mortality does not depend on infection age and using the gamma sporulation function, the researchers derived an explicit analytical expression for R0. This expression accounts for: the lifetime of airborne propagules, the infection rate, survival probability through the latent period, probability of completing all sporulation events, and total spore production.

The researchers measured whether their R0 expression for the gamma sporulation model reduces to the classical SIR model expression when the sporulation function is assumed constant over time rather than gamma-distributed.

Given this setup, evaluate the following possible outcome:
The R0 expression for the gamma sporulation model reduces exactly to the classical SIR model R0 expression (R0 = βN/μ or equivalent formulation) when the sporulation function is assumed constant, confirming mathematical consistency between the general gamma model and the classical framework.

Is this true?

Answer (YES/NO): YES